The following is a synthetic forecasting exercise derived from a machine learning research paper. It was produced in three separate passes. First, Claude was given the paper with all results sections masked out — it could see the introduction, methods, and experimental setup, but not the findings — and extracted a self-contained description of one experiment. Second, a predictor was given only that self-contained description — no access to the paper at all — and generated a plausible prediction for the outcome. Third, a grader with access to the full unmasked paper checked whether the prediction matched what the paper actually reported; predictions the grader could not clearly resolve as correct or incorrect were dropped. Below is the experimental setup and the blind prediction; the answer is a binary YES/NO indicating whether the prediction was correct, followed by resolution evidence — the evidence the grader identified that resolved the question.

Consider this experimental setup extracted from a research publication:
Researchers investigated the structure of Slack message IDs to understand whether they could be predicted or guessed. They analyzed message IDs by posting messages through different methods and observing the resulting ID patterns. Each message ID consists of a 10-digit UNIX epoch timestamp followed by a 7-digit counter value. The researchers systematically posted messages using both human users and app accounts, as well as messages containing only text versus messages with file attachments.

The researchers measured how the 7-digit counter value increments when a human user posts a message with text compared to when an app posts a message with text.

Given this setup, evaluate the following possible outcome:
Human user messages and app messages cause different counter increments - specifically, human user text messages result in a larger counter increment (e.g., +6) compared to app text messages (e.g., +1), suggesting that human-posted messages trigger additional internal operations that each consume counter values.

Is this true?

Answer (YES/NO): YES